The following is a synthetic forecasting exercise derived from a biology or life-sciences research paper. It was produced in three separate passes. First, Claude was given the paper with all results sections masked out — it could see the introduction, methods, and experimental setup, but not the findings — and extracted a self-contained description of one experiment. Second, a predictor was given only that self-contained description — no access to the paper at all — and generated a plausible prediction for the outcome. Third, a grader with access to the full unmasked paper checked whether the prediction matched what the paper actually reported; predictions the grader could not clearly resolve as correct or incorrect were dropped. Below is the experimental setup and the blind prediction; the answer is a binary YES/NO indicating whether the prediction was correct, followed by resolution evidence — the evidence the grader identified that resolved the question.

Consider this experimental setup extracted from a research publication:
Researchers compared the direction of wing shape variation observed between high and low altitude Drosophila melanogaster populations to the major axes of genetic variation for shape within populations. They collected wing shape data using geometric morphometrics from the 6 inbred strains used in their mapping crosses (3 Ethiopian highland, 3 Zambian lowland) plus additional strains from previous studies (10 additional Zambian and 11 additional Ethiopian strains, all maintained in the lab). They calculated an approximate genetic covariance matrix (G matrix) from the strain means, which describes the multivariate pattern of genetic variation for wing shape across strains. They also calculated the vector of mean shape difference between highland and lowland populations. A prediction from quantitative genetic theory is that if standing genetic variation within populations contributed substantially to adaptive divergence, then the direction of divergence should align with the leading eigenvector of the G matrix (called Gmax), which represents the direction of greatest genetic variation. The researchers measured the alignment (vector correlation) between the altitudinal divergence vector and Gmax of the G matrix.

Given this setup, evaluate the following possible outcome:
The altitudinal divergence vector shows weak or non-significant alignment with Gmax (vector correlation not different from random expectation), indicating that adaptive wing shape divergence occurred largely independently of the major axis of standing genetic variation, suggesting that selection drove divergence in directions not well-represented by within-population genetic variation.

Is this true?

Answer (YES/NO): NO